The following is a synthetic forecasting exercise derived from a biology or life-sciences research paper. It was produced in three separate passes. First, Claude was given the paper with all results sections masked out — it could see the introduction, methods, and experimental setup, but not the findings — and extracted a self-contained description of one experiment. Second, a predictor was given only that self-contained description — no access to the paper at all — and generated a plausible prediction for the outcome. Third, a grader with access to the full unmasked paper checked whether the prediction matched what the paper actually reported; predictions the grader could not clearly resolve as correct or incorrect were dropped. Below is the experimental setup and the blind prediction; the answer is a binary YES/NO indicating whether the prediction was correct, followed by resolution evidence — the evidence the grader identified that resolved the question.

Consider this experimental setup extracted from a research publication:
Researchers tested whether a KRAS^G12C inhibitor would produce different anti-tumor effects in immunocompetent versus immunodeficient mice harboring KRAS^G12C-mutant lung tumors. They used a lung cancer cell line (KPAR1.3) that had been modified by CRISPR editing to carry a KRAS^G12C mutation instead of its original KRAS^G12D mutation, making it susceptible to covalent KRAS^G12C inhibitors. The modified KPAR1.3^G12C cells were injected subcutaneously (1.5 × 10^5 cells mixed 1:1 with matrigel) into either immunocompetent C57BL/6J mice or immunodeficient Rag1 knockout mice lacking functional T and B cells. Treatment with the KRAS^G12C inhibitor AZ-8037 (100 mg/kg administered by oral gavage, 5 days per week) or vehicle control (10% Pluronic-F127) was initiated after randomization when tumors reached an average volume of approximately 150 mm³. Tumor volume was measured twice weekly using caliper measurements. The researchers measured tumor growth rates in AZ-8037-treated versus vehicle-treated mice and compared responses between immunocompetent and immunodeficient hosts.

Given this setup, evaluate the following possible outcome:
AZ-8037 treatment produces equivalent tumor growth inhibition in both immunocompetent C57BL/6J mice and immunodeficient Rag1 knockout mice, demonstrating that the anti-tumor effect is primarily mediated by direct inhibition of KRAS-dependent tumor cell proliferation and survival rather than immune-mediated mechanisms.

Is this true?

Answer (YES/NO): NO